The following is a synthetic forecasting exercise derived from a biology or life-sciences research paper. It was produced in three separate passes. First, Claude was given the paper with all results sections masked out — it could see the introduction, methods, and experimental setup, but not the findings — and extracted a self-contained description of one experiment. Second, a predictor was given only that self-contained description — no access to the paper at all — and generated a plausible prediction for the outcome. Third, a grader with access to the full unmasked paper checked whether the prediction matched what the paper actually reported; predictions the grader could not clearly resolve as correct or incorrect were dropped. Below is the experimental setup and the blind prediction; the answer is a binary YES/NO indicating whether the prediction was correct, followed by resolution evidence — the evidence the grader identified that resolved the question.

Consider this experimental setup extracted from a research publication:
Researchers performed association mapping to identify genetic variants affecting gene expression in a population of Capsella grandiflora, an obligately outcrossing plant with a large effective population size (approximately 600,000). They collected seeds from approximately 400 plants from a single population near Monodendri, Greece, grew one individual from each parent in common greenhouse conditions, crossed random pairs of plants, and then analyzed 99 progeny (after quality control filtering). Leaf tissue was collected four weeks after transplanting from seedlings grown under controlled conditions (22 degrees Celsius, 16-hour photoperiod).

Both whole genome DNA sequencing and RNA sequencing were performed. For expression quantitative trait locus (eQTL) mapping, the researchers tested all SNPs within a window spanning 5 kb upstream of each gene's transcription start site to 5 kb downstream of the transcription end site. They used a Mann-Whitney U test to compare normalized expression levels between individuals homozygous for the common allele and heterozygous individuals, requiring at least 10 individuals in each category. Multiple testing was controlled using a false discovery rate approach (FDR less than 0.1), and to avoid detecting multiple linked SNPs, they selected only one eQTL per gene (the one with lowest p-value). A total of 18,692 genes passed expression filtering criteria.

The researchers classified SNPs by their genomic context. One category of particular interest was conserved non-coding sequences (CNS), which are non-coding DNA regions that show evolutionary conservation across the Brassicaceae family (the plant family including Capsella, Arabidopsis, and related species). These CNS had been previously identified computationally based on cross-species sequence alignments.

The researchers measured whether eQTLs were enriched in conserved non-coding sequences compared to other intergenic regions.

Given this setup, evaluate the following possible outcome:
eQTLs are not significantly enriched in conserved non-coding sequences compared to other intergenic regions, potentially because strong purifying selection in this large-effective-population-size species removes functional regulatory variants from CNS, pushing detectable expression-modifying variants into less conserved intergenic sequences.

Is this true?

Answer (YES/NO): NO